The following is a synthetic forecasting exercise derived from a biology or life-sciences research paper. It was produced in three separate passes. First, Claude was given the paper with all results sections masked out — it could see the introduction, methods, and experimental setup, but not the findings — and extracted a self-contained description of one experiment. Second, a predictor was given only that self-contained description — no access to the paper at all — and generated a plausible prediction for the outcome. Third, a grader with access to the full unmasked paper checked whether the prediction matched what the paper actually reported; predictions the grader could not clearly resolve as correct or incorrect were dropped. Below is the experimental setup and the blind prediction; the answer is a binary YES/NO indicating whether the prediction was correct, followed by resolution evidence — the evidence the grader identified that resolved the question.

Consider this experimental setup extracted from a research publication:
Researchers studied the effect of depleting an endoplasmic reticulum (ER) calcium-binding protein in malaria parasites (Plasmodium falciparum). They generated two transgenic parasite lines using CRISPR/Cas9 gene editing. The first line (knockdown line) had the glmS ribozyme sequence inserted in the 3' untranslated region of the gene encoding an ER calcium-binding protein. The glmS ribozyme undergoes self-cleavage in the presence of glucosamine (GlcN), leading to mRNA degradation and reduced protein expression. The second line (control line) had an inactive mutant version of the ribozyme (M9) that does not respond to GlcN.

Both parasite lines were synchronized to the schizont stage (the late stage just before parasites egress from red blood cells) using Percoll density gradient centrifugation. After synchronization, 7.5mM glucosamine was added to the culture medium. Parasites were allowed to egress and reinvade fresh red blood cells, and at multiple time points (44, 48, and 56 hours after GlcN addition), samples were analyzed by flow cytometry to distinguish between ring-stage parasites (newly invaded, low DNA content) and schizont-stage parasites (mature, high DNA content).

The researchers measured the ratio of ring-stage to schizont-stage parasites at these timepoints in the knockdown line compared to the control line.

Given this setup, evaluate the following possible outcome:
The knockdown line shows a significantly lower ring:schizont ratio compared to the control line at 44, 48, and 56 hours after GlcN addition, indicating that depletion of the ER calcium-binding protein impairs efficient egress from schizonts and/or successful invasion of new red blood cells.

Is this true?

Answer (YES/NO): YES